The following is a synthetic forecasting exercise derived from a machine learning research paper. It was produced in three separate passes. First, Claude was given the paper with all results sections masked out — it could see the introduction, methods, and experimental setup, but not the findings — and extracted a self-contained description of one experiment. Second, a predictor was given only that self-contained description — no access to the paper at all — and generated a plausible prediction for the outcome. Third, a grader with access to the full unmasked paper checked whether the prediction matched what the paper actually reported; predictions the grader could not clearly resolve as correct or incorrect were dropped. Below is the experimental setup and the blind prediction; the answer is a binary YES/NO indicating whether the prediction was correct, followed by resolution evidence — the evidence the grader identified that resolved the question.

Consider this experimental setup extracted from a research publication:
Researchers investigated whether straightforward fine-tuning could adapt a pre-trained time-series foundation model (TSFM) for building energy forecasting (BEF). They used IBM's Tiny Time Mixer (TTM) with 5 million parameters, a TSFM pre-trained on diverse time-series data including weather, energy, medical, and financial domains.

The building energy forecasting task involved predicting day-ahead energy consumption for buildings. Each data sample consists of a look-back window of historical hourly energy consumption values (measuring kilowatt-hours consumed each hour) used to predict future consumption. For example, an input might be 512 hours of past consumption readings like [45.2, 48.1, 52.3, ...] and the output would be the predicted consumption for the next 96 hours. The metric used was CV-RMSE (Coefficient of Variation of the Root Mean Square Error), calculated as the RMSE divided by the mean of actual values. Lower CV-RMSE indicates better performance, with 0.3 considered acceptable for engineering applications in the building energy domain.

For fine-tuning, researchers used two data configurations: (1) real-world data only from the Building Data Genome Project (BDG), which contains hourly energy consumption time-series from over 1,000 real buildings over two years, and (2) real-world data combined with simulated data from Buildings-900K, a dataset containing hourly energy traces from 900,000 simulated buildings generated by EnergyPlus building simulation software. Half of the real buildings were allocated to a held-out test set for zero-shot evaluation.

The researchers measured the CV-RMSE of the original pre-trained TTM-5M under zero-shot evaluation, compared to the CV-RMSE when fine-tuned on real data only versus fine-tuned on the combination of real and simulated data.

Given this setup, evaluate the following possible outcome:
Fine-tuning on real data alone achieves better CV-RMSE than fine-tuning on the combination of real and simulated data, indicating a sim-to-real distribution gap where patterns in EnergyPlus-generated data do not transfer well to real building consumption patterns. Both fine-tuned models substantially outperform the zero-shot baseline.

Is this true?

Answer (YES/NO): NO